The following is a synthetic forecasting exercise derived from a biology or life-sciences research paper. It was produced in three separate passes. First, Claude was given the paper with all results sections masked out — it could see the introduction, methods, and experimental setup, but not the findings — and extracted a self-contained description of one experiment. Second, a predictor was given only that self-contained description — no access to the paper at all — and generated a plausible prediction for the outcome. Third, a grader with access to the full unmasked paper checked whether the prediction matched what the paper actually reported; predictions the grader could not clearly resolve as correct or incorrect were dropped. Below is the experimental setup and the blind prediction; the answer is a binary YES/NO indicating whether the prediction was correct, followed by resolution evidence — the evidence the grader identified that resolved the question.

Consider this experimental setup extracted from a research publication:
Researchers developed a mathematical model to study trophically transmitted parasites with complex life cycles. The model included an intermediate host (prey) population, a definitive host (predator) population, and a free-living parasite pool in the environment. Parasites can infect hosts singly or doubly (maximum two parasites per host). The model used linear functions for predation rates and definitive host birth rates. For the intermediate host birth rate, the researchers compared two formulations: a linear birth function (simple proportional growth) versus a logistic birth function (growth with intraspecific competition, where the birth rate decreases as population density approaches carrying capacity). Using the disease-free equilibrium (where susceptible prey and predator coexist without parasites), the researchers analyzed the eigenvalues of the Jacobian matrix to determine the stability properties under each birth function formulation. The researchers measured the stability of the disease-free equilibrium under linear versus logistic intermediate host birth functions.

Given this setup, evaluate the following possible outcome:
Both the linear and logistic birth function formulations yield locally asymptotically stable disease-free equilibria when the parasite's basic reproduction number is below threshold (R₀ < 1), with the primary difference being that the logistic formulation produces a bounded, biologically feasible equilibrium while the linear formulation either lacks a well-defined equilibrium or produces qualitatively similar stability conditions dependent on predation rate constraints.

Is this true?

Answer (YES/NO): NO